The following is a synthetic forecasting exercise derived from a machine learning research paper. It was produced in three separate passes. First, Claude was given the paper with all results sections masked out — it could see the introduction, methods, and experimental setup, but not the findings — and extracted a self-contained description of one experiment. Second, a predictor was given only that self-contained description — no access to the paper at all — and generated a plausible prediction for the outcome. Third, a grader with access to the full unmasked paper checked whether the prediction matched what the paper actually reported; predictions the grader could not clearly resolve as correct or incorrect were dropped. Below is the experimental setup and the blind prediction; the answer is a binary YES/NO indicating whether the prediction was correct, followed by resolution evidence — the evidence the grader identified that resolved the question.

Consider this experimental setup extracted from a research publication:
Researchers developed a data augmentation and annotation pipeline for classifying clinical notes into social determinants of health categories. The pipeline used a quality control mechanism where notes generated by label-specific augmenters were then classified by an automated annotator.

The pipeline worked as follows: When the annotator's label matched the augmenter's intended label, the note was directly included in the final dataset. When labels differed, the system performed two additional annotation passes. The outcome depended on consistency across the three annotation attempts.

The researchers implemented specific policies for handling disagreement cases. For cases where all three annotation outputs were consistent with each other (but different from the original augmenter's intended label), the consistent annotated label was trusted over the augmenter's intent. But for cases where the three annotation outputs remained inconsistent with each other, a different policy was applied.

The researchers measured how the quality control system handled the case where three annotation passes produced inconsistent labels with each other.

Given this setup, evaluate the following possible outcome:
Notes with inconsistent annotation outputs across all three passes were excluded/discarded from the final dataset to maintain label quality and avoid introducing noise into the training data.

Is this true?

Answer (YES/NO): YES